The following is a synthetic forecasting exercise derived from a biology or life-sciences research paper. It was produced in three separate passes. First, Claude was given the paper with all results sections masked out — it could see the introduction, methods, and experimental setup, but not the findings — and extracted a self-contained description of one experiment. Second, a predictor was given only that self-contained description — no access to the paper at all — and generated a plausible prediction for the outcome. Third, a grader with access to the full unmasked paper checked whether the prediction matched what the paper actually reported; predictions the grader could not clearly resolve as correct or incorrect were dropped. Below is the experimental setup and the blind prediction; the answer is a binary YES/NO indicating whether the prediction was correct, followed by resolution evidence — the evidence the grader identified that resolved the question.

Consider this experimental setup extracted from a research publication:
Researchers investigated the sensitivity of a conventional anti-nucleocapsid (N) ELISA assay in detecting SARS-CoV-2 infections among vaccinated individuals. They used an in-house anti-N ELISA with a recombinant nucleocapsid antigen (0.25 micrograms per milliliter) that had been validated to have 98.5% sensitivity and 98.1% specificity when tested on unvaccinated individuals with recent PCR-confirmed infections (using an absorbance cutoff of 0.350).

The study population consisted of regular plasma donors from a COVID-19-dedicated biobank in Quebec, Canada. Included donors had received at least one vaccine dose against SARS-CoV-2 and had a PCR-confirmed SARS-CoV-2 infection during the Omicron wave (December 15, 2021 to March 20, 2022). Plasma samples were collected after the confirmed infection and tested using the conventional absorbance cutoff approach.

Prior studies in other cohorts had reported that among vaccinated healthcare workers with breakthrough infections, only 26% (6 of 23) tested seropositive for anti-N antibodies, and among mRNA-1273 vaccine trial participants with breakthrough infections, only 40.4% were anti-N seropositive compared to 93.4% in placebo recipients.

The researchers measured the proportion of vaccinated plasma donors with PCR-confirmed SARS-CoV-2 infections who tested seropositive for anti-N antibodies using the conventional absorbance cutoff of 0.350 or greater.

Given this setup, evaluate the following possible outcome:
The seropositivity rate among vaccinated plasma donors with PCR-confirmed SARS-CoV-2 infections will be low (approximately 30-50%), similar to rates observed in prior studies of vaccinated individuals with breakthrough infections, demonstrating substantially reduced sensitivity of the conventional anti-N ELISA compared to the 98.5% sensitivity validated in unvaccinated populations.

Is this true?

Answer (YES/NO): NO